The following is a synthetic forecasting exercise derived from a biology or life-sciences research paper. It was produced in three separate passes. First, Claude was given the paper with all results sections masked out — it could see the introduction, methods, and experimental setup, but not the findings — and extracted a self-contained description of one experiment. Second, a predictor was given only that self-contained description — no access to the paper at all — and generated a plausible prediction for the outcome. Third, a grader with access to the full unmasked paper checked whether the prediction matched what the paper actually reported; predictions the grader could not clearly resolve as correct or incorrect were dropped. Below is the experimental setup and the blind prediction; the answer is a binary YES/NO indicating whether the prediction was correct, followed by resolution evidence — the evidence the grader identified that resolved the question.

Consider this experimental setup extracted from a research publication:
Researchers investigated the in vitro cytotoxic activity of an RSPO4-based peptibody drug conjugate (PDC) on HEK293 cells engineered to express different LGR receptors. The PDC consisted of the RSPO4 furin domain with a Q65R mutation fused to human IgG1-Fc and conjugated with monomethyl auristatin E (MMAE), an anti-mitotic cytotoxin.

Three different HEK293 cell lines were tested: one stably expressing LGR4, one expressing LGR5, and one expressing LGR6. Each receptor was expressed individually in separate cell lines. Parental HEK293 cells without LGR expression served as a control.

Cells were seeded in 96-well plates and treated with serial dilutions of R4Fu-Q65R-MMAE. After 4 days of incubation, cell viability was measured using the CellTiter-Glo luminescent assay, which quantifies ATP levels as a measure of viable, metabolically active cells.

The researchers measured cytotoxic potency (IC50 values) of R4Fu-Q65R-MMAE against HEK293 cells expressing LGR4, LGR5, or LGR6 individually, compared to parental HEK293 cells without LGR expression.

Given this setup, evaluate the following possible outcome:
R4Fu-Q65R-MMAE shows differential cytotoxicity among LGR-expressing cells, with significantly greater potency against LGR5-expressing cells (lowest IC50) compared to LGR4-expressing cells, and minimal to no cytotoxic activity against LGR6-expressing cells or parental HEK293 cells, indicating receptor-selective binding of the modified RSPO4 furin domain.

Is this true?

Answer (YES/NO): NO